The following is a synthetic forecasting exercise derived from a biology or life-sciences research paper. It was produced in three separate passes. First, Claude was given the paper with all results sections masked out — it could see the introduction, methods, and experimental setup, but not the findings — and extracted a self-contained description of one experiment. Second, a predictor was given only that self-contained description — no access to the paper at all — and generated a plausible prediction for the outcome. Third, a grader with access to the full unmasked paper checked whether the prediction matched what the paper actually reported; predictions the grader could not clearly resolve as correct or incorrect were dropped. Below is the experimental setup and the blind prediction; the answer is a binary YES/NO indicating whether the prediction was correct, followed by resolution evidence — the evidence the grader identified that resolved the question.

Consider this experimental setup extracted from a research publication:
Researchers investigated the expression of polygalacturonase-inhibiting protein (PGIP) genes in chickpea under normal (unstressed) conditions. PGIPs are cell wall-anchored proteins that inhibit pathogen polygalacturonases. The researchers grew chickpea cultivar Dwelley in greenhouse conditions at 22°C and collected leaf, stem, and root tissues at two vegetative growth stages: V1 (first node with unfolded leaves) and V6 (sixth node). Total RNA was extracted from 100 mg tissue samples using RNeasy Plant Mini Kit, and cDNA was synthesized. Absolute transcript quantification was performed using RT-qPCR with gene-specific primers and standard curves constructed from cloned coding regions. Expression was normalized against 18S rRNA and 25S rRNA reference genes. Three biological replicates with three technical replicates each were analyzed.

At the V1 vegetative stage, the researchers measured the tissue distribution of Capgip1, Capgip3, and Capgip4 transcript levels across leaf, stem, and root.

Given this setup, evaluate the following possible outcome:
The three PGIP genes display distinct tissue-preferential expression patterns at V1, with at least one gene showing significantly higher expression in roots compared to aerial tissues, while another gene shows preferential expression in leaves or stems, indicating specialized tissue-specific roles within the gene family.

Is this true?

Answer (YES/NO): NO